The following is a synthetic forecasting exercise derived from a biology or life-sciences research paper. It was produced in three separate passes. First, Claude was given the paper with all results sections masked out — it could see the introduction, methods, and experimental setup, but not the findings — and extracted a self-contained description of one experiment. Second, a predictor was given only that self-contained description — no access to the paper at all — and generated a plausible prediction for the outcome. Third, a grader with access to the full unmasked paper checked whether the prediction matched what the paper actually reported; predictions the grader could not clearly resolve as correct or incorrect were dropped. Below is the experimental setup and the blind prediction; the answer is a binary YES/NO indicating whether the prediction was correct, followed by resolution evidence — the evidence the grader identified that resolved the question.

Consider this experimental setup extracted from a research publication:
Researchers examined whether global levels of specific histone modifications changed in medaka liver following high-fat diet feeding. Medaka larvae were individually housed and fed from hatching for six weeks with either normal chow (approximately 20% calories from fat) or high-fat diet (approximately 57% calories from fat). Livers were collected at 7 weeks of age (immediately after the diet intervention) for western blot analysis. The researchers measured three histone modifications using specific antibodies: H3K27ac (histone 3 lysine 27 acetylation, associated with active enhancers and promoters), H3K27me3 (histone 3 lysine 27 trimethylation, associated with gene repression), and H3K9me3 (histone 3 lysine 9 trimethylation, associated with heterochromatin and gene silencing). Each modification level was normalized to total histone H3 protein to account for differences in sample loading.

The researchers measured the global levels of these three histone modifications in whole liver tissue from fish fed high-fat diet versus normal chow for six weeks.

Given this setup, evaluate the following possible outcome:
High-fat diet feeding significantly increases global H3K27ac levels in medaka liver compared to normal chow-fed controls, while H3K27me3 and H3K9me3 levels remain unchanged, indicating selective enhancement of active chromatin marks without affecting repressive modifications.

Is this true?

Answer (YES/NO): NO